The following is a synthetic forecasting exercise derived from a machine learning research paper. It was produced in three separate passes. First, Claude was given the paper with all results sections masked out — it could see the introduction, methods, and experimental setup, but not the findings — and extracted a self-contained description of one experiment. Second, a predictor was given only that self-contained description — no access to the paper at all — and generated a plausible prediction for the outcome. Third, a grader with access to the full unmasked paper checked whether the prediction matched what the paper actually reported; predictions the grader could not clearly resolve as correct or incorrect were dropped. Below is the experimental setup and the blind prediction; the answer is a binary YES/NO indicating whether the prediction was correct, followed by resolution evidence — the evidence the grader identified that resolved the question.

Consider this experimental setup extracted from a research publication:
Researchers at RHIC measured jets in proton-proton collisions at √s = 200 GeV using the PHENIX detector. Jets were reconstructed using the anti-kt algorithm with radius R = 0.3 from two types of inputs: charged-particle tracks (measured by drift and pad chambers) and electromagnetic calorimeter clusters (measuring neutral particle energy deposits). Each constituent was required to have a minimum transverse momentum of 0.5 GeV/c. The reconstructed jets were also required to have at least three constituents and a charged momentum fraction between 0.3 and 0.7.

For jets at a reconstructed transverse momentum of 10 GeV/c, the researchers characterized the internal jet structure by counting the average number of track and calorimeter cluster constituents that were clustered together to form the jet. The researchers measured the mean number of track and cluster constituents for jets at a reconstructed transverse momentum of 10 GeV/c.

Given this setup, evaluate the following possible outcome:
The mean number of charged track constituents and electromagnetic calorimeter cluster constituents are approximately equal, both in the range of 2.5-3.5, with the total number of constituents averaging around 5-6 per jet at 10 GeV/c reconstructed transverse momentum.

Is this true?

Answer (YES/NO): NO